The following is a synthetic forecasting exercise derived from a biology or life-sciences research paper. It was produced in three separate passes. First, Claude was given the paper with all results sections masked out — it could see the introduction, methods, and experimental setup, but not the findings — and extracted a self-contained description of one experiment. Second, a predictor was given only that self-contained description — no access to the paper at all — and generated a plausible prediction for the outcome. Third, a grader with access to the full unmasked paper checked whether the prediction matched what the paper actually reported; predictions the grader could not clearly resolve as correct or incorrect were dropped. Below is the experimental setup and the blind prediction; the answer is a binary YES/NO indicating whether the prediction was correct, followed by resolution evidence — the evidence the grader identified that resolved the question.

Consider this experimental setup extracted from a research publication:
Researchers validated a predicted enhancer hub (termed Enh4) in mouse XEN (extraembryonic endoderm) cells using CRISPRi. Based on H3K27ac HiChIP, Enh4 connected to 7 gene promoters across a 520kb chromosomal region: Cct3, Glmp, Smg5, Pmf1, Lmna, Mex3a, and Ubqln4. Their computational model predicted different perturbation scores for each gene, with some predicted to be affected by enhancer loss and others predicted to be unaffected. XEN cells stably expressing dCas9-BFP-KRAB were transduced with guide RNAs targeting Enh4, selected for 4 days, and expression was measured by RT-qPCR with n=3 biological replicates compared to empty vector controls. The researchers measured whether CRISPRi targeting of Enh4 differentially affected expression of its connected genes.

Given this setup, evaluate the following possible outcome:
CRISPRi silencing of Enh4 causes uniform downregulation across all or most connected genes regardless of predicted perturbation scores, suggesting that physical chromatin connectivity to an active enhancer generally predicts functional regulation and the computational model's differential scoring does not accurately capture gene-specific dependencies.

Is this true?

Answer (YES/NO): NO